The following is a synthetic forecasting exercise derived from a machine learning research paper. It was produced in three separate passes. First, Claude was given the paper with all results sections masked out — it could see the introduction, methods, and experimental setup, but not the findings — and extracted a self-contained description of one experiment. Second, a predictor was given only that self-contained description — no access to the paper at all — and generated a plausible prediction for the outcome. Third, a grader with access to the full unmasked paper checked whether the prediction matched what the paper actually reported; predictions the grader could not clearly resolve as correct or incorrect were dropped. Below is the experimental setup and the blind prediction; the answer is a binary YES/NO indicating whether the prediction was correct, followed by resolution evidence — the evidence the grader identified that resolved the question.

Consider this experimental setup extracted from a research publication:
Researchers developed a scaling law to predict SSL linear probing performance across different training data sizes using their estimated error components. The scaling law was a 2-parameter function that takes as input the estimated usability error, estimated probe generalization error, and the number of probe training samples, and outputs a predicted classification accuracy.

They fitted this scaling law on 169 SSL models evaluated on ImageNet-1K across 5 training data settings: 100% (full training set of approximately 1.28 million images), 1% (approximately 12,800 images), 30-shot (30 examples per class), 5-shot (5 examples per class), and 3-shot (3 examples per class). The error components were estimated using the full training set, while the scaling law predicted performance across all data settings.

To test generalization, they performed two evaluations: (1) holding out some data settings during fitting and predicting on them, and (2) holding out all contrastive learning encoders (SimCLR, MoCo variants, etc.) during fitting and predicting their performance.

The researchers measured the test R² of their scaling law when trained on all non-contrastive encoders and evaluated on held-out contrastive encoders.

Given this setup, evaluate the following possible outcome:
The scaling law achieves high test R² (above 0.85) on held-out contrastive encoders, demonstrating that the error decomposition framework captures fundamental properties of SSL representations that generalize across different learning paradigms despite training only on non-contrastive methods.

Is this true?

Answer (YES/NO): YES